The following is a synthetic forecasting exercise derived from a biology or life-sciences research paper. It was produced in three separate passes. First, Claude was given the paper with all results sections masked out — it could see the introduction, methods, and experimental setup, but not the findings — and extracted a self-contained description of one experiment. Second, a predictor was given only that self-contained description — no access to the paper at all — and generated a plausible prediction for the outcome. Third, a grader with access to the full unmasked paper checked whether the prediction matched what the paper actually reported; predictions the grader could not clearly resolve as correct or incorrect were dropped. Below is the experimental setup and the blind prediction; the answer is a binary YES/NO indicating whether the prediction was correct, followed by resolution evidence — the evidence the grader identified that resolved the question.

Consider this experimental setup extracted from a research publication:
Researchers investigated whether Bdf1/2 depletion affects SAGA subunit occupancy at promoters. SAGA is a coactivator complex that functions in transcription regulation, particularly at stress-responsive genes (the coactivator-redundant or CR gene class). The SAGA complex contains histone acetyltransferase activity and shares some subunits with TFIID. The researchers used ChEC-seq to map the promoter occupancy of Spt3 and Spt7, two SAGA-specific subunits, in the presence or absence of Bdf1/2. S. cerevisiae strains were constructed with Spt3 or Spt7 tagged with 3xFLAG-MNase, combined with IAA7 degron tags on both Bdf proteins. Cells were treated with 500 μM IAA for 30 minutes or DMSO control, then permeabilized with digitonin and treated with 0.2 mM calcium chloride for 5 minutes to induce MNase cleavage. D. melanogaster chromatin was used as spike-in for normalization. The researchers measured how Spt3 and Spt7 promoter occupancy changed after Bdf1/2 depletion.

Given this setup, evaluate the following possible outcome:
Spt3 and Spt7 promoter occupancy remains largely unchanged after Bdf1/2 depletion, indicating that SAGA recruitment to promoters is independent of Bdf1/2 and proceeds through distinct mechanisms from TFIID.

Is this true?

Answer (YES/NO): YES